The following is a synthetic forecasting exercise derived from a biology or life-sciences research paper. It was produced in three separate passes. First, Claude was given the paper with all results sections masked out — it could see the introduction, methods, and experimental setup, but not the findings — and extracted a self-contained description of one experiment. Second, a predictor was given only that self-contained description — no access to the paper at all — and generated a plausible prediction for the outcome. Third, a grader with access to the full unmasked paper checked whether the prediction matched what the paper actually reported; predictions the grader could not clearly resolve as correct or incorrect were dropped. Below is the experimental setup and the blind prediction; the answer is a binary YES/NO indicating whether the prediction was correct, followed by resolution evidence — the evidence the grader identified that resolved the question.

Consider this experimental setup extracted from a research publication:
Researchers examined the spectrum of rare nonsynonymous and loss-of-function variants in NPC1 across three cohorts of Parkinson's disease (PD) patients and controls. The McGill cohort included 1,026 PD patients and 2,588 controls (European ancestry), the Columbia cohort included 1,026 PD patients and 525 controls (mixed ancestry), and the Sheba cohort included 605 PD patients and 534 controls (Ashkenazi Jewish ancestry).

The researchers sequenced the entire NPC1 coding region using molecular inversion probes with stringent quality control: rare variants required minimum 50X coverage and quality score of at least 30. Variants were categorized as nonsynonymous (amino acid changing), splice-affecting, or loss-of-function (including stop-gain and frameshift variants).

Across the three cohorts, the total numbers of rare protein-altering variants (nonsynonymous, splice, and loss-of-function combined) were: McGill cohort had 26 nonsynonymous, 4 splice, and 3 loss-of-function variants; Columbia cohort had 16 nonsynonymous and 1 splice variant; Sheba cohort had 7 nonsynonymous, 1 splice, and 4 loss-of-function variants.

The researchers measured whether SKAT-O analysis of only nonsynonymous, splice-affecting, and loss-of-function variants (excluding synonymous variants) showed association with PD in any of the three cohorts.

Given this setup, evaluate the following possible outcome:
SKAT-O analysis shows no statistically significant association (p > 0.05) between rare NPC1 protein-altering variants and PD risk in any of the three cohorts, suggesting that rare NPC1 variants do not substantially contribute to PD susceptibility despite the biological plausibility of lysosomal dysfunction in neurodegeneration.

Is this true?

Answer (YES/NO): YES